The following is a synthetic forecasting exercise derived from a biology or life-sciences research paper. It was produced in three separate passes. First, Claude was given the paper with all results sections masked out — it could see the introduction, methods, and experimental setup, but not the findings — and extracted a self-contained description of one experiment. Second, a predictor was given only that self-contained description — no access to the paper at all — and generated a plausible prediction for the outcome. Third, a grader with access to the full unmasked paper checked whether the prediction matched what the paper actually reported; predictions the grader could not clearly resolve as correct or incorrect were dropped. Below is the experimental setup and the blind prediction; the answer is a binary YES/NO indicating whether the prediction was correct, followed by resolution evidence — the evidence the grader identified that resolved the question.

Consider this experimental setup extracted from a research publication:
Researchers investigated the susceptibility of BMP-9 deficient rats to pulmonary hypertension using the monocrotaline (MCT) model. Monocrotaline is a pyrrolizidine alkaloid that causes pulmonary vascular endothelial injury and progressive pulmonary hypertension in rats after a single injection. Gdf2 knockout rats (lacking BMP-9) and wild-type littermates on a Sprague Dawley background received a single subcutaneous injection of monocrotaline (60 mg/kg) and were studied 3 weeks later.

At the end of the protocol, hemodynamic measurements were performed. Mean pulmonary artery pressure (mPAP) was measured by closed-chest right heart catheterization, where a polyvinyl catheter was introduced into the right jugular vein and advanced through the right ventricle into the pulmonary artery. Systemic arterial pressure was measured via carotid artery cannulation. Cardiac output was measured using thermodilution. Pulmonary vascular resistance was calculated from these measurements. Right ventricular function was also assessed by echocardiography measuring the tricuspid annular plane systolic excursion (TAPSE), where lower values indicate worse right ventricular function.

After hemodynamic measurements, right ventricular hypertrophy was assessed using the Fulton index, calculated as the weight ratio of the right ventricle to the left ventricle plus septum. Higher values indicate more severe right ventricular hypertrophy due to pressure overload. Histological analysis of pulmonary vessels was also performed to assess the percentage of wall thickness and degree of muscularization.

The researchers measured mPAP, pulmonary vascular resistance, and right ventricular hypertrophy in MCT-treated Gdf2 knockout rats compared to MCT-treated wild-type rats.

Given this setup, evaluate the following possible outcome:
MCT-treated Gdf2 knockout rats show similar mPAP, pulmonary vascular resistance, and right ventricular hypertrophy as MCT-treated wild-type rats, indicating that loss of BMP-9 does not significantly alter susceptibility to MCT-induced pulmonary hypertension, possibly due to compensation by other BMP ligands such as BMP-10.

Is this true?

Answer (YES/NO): NO